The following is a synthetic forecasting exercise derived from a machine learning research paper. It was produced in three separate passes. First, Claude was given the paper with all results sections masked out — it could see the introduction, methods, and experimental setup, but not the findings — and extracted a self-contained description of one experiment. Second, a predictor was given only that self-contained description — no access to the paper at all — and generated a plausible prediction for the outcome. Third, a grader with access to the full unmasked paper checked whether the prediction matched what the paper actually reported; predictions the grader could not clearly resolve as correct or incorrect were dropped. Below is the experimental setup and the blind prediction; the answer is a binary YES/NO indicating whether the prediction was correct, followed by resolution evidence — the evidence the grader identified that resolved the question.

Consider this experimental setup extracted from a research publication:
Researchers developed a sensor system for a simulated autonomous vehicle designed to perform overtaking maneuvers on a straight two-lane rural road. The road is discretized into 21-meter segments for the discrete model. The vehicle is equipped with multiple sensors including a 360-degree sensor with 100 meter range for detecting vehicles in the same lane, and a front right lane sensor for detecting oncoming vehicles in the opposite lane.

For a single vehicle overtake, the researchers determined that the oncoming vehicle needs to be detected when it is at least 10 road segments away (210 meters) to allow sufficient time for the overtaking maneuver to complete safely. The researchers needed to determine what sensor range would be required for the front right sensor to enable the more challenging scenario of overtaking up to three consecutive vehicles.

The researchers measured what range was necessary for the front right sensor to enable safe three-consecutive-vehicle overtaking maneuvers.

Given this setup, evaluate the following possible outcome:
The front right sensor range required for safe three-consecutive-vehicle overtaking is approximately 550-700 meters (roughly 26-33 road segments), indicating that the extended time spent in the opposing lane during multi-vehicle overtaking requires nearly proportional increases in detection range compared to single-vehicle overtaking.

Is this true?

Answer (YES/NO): NO